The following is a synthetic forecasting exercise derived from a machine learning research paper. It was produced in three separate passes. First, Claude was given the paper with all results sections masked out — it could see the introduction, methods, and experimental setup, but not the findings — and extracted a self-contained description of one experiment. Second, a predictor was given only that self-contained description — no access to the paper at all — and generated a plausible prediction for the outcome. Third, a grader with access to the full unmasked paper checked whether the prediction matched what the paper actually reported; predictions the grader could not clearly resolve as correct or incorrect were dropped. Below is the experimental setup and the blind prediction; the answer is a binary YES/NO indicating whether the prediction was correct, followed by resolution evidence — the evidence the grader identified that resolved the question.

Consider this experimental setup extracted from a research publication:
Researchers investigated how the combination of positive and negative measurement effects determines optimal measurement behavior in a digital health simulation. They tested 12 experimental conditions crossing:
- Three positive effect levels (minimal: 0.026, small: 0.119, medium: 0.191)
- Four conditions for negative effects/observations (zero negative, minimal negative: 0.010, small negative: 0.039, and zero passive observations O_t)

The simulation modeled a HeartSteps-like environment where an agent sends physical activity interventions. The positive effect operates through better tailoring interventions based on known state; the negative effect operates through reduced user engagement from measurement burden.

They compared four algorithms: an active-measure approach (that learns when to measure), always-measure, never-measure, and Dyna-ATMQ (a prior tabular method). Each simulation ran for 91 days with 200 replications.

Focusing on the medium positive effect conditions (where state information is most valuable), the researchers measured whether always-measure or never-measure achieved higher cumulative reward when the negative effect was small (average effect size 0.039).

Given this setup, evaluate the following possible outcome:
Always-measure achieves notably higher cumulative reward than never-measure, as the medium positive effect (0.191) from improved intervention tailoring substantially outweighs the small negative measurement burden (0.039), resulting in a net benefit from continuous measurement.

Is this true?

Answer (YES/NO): NO